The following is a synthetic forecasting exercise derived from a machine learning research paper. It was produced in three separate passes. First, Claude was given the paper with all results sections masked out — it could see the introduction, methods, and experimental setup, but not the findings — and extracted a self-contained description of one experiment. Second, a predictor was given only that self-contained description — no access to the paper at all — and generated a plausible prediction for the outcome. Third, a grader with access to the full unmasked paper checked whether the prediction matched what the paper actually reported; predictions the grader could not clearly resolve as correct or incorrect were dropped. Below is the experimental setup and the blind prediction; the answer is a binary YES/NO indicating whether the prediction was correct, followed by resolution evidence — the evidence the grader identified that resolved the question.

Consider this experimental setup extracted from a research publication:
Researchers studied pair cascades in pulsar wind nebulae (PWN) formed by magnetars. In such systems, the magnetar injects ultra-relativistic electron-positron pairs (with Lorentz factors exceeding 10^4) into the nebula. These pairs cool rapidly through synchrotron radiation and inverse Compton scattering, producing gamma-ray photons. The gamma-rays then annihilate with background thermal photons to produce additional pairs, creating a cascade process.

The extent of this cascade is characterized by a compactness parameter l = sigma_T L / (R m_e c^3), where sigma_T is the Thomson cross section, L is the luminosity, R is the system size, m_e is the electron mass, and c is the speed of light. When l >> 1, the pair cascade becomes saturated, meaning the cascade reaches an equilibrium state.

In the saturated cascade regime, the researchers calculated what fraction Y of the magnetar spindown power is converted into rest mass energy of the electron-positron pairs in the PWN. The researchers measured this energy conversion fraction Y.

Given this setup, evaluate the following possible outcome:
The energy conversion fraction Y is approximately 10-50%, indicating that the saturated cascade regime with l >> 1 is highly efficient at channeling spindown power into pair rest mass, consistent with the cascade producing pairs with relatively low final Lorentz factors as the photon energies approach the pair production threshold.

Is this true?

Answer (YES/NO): NO